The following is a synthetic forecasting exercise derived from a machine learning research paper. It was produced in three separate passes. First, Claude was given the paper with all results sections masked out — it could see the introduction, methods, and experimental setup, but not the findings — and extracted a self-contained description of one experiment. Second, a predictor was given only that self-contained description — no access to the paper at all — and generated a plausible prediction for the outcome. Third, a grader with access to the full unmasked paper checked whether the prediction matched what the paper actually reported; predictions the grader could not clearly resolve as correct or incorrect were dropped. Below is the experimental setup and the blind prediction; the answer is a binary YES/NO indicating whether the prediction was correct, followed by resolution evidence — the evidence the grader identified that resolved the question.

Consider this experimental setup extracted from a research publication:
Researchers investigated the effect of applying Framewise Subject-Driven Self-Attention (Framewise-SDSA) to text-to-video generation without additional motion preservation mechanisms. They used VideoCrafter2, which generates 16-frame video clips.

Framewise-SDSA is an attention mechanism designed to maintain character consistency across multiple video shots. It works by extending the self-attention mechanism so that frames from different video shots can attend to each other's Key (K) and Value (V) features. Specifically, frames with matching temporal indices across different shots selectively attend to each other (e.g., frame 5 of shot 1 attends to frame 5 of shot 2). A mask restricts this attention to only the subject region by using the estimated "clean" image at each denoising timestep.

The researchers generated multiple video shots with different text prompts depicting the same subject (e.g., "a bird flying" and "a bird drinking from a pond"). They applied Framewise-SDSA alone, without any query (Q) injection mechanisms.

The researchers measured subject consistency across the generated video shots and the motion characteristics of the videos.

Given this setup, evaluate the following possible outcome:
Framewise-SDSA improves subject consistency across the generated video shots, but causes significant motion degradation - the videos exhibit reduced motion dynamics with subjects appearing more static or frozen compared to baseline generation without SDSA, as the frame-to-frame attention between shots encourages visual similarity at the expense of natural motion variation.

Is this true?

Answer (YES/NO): YES